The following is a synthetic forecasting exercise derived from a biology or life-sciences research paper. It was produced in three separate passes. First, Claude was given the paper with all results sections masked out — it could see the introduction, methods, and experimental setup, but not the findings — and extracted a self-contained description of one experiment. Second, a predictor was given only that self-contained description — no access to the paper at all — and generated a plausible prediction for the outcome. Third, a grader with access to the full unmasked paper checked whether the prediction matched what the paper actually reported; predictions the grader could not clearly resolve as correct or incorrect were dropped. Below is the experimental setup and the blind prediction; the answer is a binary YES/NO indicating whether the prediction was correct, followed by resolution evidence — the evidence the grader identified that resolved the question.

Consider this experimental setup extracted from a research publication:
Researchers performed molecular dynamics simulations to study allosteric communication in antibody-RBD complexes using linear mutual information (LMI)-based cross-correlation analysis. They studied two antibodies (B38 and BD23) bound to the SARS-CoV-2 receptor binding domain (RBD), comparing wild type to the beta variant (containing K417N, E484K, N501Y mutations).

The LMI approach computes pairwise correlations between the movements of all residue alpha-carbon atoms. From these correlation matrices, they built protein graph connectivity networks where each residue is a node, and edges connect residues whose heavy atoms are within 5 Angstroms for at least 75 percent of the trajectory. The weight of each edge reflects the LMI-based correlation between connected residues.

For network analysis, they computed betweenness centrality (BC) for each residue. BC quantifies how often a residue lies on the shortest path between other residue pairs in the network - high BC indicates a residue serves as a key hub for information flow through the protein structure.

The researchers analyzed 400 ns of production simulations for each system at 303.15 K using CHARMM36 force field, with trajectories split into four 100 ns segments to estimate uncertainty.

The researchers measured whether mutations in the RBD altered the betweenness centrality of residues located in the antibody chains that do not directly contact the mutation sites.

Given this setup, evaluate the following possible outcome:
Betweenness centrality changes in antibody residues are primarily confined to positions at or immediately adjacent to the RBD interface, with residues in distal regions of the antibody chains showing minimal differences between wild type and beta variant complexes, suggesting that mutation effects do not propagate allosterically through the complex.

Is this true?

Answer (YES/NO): NO